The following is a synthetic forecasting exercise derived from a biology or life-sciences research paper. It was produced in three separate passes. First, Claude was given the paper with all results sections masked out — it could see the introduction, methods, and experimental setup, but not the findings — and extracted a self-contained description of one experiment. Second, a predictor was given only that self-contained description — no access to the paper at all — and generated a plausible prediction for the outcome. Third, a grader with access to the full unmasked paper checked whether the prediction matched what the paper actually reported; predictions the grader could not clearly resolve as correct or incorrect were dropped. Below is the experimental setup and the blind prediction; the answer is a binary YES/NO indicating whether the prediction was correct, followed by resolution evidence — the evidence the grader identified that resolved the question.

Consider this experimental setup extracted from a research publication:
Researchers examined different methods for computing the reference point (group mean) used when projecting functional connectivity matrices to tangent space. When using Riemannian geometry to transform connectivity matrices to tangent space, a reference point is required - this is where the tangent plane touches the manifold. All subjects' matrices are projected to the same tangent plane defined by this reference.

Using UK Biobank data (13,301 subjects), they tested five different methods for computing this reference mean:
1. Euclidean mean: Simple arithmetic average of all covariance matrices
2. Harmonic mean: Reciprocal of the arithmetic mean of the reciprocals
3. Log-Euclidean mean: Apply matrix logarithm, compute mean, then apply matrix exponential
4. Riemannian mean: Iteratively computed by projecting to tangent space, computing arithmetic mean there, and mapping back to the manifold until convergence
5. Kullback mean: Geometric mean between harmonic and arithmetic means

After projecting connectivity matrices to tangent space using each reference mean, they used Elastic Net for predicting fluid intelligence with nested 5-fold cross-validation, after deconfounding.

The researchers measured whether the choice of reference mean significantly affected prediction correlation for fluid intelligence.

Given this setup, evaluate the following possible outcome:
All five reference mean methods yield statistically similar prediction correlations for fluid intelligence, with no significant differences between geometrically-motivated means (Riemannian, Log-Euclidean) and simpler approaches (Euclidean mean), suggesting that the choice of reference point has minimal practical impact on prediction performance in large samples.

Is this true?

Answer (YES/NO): YES